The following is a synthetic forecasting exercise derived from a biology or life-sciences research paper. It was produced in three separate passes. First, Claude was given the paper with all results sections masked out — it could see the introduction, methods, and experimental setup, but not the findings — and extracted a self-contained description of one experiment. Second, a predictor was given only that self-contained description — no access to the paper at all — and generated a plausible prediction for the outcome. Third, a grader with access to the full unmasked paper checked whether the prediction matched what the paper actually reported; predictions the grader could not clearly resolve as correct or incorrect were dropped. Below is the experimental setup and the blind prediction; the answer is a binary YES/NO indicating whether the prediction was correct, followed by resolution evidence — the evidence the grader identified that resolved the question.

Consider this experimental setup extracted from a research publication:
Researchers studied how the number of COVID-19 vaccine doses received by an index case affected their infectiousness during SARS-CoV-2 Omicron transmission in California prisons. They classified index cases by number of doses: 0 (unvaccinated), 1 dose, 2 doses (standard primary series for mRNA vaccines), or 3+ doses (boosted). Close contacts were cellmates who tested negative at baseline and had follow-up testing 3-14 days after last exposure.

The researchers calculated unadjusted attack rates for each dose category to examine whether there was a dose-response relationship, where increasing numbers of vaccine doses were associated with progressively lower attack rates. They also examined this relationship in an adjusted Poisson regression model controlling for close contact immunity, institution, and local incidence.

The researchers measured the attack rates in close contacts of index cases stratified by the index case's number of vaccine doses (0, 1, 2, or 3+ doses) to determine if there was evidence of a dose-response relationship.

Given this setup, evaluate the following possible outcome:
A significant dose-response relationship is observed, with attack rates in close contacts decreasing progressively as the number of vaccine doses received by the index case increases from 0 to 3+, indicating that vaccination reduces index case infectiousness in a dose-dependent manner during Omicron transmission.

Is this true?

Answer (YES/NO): YES